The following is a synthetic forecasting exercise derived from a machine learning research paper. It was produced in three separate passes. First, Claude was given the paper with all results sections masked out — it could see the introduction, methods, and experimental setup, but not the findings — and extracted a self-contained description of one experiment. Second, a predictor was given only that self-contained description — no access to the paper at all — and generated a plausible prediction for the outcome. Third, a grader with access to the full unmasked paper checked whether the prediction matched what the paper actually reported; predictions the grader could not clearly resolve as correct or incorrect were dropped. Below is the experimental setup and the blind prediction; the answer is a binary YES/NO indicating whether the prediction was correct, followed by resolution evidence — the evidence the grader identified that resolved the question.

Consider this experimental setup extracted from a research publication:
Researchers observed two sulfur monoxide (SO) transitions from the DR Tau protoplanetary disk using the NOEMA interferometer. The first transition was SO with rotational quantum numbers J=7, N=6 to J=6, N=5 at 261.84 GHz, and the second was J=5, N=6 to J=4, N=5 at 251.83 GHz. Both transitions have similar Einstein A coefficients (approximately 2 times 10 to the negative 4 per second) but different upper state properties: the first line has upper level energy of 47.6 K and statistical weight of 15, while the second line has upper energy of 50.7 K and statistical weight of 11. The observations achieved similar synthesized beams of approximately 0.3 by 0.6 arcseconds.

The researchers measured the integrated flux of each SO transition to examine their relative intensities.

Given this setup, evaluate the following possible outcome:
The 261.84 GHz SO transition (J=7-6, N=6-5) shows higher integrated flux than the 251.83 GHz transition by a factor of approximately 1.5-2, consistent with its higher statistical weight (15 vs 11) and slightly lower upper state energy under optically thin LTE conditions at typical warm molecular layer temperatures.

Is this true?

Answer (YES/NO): YES